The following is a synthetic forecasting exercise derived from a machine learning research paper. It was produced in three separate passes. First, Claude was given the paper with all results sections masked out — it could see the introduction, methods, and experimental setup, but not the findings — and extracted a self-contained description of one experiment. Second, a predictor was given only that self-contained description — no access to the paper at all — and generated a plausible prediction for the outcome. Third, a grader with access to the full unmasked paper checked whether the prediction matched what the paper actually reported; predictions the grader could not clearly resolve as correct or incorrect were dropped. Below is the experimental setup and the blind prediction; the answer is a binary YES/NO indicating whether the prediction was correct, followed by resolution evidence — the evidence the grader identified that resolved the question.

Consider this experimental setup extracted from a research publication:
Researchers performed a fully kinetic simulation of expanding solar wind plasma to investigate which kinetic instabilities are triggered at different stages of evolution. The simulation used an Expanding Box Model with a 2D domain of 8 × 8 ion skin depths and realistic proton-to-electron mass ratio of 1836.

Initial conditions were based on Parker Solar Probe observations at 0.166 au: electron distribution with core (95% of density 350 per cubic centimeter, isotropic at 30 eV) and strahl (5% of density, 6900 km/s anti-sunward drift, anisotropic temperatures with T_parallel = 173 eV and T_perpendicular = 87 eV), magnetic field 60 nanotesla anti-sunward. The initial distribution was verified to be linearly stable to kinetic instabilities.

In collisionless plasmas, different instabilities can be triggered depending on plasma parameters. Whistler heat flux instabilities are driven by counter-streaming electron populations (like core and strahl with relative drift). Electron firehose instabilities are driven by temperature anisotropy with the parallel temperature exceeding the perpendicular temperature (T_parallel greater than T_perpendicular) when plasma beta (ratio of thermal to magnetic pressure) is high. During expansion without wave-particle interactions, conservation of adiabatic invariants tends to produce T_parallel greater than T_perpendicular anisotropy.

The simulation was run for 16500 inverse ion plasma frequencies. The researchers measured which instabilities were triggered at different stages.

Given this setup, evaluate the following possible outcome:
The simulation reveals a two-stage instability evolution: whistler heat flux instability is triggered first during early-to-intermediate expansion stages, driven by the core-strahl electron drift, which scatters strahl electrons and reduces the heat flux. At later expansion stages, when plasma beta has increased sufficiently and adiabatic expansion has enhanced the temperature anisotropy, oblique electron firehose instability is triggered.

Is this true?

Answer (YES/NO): YES